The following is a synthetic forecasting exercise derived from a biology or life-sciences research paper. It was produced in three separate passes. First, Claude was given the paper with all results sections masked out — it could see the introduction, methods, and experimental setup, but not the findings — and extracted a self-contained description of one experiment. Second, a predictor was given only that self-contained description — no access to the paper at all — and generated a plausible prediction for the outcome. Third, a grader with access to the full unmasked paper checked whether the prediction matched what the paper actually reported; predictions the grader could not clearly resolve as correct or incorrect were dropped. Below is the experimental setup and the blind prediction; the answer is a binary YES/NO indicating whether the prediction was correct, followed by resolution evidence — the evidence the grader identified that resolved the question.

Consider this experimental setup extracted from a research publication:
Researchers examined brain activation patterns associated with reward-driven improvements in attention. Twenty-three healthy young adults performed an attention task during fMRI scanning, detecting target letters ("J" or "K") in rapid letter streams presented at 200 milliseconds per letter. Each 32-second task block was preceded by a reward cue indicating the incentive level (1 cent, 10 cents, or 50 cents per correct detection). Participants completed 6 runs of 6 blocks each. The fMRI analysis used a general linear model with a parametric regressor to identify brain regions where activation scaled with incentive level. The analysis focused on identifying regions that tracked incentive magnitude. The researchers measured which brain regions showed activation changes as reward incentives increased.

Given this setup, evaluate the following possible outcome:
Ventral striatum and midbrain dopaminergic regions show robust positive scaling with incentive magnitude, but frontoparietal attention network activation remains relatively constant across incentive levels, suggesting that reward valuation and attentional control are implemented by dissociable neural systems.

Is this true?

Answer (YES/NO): NO